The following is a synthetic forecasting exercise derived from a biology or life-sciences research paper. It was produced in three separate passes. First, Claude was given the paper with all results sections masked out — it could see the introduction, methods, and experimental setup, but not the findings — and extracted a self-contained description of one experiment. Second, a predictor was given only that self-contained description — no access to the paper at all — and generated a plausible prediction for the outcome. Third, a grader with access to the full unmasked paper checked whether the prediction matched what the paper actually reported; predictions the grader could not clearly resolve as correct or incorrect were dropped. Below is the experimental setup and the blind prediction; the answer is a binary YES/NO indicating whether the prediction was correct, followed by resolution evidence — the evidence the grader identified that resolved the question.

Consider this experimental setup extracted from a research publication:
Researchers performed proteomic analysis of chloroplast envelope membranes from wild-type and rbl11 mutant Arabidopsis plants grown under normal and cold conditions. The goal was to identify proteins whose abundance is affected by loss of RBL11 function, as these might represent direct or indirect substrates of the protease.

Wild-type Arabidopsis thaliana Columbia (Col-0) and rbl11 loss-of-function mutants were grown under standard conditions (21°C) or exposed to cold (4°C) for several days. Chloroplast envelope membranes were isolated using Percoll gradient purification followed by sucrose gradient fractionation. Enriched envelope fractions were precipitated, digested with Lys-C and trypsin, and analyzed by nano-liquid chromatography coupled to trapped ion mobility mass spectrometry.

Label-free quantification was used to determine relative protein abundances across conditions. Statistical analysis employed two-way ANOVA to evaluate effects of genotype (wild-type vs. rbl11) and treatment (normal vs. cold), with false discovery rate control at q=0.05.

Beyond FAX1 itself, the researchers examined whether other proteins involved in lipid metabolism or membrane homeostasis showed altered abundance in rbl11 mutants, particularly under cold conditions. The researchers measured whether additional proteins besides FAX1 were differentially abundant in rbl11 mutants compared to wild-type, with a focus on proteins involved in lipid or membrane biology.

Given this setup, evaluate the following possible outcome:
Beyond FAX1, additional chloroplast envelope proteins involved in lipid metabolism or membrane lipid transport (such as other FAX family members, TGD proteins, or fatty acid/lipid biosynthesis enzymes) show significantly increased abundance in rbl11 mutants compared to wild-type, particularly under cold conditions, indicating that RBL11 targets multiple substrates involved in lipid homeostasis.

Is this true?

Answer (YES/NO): YES